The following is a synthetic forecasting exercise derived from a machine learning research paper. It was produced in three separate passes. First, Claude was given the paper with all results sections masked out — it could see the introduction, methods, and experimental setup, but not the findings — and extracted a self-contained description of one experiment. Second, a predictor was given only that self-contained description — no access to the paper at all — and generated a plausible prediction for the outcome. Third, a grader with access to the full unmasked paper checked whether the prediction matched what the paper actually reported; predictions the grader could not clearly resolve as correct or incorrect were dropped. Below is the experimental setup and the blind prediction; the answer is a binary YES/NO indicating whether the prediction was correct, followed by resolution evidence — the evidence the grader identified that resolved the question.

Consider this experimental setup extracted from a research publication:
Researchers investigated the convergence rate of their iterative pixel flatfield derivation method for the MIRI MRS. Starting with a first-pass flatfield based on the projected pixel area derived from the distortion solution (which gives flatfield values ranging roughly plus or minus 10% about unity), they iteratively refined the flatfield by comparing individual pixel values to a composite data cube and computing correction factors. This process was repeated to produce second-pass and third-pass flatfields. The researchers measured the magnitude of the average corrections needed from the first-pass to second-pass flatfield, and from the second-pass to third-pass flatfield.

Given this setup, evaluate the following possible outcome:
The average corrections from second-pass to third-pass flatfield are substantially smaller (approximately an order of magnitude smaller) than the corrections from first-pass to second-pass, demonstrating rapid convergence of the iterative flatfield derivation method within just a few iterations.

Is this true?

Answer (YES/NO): NO